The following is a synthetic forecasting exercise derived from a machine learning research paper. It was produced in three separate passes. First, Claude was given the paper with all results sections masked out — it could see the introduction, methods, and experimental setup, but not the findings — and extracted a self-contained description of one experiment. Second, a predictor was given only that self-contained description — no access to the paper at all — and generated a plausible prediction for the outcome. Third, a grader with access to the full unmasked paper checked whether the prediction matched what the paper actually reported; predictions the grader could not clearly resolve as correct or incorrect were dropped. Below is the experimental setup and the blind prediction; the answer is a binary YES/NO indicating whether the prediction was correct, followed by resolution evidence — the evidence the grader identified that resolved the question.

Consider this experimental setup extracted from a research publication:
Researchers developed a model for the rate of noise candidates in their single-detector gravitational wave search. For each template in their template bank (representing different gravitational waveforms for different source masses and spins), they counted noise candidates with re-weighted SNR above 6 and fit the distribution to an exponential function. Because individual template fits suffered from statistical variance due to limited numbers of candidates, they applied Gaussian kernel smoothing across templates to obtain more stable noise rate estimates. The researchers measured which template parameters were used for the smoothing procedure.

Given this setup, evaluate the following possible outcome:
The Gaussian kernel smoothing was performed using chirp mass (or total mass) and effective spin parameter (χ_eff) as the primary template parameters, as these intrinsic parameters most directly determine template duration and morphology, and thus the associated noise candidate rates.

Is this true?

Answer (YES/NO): NO